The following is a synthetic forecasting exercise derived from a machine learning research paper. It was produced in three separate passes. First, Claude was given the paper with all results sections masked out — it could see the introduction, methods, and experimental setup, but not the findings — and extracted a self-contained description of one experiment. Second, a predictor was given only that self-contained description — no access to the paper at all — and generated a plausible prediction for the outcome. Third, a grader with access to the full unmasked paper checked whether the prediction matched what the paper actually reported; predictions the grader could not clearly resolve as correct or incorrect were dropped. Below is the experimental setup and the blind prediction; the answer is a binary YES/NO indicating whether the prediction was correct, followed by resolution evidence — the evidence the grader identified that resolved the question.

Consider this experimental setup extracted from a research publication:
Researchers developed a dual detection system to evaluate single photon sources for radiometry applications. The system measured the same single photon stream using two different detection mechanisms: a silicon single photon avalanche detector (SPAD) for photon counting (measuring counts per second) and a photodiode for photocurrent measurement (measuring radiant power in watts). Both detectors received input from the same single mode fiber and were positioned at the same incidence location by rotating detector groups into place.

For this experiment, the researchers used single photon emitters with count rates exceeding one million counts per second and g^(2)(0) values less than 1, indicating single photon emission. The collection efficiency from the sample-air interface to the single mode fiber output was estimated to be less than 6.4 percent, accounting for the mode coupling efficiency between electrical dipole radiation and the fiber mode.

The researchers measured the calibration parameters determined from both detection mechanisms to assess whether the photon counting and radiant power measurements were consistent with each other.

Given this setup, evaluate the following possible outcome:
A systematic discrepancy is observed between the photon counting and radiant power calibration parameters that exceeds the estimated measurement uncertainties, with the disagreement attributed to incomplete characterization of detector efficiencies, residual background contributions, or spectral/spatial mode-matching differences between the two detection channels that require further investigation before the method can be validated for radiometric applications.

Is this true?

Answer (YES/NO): NO